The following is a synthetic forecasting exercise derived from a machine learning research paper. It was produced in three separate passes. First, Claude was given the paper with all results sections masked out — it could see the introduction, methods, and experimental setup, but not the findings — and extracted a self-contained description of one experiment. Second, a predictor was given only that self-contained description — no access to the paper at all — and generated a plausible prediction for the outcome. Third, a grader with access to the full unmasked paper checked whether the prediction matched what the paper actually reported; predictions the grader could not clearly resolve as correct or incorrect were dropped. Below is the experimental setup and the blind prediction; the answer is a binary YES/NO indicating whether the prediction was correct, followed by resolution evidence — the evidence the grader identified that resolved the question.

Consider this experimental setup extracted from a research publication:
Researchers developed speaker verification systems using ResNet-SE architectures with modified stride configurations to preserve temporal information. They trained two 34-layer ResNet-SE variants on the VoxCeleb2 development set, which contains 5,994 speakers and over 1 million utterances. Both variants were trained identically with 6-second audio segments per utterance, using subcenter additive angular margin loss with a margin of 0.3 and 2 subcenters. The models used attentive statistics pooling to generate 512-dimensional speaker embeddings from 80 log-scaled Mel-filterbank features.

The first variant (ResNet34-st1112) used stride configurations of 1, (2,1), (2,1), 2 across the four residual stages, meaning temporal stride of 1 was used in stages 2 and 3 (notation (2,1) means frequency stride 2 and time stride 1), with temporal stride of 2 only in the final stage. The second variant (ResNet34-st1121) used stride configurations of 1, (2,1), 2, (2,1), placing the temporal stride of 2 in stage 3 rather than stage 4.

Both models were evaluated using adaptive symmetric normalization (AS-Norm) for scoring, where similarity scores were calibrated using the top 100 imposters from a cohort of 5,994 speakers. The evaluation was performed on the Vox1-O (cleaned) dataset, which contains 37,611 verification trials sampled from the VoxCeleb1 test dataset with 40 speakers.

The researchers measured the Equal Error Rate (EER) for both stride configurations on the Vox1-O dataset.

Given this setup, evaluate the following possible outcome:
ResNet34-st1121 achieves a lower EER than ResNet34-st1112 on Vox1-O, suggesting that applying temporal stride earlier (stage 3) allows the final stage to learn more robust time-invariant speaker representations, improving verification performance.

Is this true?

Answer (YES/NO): YES